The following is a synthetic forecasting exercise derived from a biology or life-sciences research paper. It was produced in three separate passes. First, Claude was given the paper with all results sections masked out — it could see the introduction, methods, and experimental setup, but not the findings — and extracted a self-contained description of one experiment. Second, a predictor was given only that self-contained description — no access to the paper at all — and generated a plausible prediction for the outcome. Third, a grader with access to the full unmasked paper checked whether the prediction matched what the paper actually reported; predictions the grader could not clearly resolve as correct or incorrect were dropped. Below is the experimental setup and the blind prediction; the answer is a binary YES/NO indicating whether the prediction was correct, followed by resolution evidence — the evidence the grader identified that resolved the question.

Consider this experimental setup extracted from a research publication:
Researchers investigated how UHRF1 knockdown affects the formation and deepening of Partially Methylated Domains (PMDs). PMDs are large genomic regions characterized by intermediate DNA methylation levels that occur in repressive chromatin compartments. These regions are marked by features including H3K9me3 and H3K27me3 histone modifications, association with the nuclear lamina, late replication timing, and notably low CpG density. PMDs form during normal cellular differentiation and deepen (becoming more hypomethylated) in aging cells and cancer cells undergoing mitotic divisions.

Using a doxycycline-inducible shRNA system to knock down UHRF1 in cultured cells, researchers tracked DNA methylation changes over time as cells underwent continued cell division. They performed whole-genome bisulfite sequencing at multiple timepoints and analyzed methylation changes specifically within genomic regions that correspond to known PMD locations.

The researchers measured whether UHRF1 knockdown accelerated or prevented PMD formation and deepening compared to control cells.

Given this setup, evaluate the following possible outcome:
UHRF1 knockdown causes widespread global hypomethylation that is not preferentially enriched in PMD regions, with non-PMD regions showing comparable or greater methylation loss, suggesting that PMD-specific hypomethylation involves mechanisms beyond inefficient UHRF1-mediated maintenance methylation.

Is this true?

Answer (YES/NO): NO